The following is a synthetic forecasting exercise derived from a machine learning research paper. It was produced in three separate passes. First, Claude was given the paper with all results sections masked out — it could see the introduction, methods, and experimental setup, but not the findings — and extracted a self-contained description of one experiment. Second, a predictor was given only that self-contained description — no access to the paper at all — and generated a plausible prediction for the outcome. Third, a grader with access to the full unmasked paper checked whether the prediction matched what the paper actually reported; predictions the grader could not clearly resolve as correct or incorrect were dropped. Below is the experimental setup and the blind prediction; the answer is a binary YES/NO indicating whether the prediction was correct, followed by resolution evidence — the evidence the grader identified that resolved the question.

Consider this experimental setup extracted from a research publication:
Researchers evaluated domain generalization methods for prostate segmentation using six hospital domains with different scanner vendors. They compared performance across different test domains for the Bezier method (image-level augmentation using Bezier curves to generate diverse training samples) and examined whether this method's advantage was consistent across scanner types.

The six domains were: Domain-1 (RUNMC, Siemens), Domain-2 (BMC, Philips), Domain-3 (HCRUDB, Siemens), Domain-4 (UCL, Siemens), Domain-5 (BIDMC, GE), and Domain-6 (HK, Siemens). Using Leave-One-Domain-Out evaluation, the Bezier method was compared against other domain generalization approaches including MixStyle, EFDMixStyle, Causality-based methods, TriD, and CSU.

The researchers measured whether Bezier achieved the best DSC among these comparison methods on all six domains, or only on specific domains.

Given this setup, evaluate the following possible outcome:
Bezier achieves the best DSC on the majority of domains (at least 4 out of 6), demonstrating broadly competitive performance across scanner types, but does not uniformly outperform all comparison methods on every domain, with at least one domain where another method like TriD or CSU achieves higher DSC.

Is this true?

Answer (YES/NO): NO